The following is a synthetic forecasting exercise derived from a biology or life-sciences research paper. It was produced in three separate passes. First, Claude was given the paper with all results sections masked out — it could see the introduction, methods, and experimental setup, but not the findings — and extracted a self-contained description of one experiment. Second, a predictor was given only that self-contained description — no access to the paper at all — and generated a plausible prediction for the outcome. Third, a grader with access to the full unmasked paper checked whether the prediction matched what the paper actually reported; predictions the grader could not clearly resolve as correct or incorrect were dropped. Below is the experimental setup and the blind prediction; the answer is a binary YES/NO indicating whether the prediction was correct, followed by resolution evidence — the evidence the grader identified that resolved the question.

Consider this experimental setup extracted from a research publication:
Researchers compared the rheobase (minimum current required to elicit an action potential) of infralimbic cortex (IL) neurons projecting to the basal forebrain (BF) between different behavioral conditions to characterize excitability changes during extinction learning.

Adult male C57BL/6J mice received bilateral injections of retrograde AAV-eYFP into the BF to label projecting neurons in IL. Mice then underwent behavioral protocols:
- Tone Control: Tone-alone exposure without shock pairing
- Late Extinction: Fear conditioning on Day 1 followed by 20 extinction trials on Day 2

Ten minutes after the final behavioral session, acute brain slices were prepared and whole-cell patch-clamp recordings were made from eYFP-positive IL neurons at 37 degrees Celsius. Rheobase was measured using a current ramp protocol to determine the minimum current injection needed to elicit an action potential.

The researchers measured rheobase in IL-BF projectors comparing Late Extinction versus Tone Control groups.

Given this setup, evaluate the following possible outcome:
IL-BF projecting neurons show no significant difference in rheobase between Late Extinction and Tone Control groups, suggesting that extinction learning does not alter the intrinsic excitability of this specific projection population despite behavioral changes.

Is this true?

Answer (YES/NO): NO